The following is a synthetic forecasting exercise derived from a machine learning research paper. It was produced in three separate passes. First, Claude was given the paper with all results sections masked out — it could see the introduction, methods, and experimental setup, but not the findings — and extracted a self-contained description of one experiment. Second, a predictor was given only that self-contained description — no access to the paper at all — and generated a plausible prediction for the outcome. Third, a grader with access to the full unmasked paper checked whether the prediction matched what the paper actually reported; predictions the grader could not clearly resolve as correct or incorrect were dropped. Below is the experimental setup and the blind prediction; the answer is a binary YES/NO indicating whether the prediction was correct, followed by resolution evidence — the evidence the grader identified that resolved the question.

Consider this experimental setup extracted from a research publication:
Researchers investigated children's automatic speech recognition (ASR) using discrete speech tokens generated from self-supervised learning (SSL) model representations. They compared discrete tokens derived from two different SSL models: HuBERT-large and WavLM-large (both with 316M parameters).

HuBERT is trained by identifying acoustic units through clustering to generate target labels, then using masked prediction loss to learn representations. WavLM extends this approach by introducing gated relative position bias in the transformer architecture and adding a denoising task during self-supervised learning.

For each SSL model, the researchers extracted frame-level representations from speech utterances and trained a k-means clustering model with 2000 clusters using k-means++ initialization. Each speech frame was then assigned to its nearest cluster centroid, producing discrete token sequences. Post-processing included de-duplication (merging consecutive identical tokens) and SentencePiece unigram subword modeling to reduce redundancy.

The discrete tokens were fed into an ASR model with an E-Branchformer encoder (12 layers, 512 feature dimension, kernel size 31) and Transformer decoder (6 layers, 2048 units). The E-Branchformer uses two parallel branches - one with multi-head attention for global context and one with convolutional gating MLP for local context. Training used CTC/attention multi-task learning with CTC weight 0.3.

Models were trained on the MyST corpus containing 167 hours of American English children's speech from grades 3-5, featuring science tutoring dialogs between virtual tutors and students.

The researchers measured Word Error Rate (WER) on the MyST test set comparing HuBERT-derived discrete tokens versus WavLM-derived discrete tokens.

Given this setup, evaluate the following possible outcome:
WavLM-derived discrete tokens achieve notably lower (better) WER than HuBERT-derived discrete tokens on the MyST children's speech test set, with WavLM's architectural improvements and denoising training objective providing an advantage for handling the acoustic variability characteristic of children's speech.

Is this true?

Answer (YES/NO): YES